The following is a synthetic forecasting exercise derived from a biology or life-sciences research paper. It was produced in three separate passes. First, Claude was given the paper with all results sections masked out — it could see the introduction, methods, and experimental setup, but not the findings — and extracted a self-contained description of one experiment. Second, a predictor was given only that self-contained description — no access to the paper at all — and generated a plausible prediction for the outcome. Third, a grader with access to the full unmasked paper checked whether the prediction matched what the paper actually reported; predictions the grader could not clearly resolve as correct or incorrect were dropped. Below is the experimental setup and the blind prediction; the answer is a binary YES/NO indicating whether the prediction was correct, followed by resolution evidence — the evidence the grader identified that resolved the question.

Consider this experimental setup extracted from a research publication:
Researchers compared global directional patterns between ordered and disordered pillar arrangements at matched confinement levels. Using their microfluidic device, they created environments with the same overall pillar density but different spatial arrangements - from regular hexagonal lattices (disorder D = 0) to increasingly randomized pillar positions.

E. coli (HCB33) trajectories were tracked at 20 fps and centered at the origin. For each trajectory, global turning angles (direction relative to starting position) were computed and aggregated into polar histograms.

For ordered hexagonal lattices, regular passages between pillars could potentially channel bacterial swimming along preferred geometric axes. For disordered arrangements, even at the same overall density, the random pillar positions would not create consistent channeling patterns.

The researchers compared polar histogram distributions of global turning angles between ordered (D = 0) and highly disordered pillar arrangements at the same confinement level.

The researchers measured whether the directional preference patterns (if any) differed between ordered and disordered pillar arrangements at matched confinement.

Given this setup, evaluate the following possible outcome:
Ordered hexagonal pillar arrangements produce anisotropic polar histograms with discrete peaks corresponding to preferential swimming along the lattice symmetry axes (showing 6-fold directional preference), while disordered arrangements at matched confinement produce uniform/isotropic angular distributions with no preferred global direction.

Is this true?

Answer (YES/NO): NO